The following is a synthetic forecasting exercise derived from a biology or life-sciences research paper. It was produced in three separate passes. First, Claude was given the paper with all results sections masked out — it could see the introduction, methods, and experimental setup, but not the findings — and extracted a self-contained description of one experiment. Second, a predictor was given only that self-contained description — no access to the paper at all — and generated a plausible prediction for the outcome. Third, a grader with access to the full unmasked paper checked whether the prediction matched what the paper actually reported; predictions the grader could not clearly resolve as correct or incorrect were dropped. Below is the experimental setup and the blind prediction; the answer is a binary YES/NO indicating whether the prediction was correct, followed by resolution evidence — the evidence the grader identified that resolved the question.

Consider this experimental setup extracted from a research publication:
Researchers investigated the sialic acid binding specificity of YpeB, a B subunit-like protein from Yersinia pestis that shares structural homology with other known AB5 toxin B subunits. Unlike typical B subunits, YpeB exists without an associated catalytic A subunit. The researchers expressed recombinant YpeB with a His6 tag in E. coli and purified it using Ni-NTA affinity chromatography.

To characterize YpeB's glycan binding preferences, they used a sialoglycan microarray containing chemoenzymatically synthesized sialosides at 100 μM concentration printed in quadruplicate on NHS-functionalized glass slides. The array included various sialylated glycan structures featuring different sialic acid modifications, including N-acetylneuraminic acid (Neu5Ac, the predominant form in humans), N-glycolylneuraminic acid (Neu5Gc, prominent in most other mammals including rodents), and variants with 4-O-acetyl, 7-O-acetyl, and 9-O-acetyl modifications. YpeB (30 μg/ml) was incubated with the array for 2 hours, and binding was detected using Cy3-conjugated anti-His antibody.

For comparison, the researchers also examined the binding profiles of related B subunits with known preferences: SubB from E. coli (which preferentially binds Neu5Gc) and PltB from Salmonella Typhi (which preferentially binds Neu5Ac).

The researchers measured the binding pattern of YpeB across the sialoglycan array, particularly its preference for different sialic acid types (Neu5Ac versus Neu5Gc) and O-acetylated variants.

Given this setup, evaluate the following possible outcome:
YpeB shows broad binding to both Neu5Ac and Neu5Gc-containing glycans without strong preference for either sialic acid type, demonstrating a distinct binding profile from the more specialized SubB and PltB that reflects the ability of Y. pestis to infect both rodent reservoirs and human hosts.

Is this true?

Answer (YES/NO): YES